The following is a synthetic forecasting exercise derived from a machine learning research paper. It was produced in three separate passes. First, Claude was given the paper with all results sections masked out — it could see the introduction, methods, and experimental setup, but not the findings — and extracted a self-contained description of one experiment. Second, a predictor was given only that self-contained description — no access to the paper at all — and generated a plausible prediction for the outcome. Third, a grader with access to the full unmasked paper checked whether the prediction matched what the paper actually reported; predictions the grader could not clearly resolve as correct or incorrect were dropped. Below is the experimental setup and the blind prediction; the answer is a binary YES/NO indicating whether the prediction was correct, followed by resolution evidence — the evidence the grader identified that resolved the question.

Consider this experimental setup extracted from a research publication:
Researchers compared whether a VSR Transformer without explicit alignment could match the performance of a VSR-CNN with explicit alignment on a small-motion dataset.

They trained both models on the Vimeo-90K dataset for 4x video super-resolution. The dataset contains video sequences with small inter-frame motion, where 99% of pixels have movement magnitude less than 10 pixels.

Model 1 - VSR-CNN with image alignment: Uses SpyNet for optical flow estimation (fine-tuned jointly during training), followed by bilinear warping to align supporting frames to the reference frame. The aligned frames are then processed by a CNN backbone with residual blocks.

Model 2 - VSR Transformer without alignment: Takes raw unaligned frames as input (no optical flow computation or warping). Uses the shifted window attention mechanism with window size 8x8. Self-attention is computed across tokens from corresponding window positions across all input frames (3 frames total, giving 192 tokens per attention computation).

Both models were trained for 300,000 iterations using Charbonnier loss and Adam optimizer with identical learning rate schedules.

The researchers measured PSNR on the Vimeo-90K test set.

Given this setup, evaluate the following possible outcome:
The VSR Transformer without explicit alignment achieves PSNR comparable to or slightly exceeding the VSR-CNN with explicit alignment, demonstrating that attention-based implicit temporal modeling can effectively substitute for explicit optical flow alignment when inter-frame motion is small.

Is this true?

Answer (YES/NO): NO